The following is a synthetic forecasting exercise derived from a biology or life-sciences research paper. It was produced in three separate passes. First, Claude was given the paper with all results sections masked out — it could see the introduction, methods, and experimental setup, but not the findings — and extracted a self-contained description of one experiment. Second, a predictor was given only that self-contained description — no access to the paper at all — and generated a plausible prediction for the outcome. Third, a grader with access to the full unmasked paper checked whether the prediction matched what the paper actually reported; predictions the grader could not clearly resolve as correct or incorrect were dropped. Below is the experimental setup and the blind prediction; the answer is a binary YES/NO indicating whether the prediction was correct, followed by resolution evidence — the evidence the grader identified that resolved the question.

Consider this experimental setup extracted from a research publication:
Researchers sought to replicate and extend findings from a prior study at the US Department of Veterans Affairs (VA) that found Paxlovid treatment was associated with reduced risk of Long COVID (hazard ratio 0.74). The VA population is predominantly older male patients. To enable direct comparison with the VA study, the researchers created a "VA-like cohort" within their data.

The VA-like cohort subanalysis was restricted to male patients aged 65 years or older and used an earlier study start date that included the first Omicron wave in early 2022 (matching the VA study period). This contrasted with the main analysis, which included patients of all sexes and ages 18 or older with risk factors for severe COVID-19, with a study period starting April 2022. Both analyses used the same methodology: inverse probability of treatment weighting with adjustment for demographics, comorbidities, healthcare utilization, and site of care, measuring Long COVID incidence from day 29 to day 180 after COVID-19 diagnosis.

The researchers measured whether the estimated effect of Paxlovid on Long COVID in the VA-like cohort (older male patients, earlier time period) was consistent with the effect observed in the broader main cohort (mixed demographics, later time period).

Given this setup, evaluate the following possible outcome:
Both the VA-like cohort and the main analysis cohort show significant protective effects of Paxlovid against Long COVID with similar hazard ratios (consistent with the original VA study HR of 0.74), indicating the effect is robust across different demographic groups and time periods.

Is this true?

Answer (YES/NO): NO